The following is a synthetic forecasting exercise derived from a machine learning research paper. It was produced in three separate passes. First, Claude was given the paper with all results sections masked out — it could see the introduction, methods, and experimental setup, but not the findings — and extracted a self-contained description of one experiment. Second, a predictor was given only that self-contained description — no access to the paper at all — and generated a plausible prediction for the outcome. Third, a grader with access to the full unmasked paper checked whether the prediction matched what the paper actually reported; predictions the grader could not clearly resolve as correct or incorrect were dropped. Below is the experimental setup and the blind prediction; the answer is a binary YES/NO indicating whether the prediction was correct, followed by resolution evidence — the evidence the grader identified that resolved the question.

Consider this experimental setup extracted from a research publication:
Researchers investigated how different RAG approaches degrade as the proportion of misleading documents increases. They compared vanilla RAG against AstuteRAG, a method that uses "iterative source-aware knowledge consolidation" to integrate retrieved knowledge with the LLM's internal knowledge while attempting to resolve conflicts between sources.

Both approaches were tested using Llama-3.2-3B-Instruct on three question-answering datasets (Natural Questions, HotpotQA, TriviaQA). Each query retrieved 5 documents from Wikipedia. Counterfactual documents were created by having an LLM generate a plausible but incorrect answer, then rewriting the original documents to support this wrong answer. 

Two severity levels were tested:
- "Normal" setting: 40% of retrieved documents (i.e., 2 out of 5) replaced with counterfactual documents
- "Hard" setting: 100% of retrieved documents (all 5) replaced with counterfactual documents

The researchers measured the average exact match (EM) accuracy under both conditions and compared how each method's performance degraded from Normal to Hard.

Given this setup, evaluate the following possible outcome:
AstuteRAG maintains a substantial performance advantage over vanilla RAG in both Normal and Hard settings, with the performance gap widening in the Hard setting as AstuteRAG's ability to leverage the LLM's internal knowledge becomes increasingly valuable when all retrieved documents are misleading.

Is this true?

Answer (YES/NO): NO